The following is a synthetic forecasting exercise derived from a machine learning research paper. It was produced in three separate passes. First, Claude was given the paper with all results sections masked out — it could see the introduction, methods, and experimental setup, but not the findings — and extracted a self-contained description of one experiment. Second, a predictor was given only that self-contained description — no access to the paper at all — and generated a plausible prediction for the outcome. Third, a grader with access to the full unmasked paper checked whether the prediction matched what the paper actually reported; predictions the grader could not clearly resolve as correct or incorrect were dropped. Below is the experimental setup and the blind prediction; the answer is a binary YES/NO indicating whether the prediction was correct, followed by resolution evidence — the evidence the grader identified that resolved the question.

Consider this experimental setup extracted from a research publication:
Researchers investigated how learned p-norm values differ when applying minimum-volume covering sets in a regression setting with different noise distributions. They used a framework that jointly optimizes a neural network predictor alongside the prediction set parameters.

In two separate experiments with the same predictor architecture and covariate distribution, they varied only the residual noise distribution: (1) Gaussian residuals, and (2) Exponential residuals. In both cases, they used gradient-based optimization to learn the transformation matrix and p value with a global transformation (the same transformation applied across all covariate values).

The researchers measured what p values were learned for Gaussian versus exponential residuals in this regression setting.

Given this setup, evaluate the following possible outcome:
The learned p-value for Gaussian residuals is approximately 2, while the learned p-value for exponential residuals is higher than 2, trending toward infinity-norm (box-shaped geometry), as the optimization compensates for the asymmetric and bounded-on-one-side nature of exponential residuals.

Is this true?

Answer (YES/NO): YES